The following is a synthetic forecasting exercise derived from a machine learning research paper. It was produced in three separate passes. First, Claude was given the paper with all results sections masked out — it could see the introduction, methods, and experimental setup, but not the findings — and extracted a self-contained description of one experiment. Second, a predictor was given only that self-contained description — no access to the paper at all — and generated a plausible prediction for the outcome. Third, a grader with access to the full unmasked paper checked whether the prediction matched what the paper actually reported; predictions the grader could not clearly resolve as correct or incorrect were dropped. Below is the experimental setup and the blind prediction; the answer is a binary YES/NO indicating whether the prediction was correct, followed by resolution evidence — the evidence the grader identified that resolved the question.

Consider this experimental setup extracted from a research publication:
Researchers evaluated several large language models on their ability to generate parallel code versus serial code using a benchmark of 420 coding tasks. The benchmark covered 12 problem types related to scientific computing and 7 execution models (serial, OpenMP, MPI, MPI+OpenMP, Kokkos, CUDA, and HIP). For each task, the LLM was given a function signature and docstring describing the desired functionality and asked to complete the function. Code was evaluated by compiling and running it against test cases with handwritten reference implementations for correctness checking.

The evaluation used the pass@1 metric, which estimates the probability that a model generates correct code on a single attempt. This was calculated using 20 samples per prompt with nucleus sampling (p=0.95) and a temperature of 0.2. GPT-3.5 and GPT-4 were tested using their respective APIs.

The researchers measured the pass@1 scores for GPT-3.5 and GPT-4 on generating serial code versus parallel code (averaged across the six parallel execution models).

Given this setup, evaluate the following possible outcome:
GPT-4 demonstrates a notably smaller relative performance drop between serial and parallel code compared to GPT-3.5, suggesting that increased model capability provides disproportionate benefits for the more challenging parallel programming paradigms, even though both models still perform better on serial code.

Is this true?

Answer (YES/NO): NO